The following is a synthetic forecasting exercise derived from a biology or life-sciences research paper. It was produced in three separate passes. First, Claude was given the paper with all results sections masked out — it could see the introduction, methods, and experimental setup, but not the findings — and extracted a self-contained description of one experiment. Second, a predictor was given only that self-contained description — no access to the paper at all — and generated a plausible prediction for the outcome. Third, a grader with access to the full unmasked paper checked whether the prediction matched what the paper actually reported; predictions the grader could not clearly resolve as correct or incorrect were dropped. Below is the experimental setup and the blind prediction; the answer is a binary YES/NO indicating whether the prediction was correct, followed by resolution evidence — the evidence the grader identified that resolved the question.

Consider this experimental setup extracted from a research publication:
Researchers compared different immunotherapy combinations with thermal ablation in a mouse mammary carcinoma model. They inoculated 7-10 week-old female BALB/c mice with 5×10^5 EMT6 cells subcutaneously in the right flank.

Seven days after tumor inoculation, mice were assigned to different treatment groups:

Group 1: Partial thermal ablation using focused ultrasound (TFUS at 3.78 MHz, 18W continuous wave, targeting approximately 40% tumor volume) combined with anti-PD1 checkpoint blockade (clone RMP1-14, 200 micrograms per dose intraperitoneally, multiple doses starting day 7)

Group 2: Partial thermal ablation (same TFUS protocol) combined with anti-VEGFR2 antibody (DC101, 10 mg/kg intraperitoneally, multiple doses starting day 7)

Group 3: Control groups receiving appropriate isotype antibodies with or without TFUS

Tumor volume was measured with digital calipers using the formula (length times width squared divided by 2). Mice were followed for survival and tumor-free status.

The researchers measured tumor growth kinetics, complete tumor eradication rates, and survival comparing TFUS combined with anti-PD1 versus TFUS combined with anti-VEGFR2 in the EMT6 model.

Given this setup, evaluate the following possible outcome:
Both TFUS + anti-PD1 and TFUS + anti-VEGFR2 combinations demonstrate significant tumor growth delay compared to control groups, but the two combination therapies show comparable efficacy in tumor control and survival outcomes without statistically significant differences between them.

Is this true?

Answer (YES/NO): NO